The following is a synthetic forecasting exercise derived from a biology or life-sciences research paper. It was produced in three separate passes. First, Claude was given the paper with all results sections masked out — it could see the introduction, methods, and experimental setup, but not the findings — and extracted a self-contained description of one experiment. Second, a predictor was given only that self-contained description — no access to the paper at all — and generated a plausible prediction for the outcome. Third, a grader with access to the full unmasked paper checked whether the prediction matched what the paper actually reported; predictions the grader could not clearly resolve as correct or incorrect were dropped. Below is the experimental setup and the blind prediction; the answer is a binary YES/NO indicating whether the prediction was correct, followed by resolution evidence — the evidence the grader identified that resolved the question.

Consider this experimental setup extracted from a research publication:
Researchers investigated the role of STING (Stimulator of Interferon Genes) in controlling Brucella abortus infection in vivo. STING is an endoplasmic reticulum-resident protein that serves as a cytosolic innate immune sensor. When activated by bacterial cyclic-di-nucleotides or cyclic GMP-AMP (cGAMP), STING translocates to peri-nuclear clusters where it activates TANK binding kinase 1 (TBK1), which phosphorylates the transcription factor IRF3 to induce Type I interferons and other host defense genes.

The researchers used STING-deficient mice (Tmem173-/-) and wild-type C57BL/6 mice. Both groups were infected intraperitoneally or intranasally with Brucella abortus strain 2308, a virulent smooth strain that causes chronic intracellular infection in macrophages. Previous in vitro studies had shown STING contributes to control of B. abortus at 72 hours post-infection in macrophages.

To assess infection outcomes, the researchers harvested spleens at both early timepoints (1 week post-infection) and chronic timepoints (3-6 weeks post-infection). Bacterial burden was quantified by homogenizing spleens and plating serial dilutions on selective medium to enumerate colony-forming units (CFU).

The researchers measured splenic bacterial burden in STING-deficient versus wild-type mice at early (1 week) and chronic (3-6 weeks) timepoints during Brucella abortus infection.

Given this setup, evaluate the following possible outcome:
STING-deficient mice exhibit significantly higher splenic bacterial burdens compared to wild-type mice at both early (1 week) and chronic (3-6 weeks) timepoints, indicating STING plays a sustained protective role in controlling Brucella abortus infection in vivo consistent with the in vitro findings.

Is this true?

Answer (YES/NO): YES